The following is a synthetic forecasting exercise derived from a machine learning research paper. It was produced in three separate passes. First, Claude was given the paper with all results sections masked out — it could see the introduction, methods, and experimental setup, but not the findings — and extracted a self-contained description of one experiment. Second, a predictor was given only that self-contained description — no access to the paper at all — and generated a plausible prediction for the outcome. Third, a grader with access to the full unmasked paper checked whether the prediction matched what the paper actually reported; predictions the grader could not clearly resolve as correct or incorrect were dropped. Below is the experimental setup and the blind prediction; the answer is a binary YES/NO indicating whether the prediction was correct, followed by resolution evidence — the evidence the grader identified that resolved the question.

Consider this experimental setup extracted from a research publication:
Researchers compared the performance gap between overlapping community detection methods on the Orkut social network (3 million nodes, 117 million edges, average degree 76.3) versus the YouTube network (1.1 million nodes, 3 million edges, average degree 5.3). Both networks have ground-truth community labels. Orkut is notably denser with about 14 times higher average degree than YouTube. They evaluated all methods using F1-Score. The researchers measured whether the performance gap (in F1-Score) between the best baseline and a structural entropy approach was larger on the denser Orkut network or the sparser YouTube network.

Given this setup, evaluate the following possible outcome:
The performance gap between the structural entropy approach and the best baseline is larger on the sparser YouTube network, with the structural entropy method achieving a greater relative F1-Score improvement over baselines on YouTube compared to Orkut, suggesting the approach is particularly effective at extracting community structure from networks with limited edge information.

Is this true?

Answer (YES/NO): YES